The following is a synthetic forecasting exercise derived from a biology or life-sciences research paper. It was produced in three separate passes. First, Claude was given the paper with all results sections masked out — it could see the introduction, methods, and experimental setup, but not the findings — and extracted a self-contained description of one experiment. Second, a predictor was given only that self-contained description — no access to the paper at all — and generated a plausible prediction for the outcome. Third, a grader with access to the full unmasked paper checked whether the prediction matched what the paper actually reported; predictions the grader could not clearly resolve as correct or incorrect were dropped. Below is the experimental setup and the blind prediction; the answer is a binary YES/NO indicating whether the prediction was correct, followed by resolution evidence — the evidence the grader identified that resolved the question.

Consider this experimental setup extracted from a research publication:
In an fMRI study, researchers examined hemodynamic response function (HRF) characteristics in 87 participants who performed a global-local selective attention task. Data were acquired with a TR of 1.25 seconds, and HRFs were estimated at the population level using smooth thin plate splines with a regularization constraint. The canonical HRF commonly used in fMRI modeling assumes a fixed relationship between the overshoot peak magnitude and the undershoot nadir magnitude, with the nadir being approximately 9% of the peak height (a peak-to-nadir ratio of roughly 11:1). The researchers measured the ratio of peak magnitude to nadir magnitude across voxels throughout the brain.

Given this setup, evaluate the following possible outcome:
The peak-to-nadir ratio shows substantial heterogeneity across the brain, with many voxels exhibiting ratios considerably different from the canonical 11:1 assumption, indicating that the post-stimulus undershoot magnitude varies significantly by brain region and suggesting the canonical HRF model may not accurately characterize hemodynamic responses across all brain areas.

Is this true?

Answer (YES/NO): YES